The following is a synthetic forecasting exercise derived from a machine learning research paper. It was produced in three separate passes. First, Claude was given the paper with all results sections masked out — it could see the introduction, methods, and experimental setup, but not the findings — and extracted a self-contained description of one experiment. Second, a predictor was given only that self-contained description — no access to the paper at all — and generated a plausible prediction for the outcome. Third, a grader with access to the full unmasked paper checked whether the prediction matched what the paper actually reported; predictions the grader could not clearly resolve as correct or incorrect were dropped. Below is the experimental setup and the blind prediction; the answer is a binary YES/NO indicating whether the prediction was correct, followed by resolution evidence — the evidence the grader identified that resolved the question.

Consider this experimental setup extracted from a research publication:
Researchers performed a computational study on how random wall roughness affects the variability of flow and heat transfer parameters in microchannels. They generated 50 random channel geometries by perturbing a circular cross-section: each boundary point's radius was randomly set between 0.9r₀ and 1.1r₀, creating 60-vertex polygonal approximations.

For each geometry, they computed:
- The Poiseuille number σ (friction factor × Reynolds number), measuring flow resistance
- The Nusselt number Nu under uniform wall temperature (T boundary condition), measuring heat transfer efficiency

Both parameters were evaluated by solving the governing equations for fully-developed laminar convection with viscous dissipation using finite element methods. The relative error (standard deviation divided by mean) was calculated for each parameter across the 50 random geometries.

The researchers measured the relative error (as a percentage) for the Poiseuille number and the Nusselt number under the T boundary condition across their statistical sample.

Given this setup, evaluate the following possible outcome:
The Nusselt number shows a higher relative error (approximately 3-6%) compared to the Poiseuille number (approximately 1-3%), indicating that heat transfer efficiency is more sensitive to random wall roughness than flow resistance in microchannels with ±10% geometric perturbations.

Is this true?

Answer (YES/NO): NO